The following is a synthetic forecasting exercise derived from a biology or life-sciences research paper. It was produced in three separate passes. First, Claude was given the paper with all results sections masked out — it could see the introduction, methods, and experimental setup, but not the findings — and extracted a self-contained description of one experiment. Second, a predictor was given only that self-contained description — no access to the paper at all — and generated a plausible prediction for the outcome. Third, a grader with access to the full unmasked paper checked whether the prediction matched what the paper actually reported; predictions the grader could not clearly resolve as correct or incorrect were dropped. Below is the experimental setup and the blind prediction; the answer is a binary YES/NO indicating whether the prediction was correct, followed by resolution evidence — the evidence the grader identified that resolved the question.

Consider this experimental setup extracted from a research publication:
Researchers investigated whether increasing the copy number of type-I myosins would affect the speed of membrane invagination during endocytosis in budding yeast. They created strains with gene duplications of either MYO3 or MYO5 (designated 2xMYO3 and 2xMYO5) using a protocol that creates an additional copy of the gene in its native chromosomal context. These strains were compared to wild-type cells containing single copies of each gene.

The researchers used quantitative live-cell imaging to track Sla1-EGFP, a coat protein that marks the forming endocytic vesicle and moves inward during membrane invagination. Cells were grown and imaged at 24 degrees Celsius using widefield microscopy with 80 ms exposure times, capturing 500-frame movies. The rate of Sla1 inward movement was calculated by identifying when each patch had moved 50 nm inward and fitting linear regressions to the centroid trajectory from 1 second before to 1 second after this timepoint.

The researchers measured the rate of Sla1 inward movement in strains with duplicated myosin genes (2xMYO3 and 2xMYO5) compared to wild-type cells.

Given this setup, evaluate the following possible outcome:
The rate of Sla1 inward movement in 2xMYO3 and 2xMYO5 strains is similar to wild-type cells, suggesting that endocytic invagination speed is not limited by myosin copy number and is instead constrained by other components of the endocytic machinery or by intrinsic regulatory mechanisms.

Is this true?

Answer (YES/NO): NO